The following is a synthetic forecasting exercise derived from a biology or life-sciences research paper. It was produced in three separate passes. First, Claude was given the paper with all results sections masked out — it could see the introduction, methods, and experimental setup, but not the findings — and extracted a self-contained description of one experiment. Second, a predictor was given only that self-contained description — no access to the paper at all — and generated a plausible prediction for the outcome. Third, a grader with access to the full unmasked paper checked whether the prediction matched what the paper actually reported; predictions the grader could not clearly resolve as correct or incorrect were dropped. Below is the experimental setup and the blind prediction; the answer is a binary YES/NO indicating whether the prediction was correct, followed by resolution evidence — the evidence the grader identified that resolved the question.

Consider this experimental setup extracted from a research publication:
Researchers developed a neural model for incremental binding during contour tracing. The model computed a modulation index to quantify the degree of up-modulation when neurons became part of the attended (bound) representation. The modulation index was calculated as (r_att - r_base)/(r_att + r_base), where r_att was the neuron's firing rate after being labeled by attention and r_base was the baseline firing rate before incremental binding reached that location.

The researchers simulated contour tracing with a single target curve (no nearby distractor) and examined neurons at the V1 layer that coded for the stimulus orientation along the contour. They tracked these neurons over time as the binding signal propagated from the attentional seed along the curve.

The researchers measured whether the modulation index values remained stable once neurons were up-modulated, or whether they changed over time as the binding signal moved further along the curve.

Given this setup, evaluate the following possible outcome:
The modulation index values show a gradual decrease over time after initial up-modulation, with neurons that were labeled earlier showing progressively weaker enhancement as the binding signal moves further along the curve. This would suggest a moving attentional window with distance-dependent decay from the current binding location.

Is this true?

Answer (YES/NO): NO